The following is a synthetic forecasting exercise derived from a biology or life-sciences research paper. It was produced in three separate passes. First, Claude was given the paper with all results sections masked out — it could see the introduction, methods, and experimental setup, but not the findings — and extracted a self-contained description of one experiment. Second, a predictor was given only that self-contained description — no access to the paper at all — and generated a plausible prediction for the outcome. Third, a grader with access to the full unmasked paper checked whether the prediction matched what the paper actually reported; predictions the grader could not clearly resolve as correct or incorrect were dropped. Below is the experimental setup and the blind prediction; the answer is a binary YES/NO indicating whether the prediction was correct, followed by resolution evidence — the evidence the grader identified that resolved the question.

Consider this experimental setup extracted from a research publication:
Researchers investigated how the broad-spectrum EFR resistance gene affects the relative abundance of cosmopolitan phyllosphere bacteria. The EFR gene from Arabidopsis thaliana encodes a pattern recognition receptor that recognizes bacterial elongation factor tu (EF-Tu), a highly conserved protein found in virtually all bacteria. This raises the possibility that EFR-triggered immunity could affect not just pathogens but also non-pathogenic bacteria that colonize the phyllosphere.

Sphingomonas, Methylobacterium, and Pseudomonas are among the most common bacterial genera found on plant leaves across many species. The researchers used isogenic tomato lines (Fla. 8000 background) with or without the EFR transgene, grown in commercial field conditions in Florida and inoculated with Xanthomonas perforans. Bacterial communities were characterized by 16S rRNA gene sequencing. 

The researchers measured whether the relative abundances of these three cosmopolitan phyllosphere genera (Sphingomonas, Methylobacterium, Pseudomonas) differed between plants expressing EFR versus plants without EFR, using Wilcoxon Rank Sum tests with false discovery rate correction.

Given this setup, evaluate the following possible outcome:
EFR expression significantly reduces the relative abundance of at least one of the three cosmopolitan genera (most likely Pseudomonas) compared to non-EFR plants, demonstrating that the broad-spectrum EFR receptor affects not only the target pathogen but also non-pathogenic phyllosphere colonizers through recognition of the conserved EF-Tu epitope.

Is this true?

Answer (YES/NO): NO